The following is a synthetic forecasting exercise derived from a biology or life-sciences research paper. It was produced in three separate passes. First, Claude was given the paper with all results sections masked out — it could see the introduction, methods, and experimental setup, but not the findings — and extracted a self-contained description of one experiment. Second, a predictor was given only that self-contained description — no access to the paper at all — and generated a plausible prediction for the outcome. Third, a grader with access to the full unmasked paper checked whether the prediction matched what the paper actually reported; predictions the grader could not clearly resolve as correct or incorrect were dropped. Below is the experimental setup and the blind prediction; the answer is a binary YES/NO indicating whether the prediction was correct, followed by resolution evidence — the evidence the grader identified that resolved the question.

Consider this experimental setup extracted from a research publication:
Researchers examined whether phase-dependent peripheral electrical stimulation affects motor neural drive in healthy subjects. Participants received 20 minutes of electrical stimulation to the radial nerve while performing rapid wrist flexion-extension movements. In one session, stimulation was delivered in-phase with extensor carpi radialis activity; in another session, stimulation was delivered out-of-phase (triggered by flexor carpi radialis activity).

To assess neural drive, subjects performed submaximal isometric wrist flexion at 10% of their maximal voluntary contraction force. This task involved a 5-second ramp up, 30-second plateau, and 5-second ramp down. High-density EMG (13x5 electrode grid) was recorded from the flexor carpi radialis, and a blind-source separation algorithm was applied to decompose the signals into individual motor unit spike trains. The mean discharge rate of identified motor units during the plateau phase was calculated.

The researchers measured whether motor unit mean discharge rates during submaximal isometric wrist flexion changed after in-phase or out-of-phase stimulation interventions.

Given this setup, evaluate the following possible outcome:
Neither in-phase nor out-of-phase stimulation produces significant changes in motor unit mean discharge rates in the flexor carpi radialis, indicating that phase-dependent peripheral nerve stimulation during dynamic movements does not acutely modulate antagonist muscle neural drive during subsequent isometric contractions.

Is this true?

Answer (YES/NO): YES